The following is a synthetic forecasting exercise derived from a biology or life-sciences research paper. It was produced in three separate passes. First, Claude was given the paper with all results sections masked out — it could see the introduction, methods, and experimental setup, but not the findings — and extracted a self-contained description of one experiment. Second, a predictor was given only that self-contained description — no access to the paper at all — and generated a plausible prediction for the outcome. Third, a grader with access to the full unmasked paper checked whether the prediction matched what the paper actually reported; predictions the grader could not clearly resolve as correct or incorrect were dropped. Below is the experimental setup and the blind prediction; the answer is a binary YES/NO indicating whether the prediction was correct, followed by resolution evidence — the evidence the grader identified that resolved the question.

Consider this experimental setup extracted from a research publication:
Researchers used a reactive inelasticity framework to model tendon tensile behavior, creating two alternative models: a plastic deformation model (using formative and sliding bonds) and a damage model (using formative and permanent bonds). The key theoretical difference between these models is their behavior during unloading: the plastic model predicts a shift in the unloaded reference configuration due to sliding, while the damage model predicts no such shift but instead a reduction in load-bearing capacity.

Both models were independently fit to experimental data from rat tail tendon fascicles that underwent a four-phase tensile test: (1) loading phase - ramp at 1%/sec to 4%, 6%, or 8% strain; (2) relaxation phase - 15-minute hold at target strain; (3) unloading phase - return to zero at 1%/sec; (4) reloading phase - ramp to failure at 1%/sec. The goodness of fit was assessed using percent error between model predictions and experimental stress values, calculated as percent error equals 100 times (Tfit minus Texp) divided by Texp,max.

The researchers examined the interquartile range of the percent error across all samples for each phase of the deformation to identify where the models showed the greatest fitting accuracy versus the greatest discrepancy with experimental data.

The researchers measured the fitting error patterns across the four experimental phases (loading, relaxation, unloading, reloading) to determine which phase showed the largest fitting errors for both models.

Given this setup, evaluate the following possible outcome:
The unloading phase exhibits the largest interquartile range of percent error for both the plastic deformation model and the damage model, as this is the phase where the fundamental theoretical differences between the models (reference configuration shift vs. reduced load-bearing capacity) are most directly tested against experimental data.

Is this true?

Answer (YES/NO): NO